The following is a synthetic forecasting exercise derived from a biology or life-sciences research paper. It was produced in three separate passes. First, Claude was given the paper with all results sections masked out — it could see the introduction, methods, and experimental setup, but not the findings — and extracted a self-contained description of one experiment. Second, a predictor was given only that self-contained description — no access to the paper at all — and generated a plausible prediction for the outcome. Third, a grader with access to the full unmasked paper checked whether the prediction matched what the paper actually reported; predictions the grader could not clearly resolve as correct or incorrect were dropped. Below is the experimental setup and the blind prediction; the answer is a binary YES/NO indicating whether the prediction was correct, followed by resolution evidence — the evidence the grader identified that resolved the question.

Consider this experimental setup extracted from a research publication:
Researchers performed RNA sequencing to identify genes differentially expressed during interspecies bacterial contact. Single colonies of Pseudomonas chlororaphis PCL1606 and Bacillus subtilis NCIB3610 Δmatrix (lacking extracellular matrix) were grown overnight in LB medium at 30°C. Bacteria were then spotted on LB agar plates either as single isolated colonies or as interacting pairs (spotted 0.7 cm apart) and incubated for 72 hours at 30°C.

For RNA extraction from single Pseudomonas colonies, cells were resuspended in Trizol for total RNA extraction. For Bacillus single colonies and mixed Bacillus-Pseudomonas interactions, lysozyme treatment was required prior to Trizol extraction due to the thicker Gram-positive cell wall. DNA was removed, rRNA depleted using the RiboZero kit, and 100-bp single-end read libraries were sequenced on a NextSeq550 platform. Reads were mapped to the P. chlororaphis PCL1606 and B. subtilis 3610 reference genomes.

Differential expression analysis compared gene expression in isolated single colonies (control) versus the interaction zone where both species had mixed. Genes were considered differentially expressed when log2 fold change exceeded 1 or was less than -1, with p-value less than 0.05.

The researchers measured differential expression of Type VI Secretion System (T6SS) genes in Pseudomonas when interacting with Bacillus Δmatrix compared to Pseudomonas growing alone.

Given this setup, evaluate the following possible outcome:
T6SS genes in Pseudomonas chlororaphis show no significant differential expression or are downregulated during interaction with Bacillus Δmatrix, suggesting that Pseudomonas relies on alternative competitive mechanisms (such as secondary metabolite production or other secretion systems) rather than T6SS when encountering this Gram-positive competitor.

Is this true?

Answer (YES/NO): NO